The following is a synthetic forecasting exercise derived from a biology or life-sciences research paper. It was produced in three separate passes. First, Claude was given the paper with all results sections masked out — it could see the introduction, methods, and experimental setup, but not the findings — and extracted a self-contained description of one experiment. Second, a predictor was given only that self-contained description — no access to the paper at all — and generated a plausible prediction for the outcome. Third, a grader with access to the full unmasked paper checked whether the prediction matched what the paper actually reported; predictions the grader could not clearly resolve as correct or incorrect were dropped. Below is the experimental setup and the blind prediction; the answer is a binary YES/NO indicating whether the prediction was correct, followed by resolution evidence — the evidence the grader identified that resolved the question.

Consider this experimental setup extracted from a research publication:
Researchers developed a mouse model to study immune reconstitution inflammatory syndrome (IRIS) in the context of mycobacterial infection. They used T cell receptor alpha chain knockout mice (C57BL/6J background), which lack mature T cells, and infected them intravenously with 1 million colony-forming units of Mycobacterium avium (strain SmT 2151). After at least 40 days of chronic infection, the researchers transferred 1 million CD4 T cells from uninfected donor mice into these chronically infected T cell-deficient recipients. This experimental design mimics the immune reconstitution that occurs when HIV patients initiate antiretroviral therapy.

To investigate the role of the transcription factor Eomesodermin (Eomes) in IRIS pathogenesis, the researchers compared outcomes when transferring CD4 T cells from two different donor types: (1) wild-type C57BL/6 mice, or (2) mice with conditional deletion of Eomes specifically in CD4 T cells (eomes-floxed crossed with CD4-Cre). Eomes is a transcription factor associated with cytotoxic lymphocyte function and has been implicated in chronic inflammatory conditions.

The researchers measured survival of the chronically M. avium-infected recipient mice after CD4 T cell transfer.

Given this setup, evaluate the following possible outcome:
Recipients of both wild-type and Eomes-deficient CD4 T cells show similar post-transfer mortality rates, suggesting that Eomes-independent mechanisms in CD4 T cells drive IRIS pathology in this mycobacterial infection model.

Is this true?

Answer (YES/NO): NO